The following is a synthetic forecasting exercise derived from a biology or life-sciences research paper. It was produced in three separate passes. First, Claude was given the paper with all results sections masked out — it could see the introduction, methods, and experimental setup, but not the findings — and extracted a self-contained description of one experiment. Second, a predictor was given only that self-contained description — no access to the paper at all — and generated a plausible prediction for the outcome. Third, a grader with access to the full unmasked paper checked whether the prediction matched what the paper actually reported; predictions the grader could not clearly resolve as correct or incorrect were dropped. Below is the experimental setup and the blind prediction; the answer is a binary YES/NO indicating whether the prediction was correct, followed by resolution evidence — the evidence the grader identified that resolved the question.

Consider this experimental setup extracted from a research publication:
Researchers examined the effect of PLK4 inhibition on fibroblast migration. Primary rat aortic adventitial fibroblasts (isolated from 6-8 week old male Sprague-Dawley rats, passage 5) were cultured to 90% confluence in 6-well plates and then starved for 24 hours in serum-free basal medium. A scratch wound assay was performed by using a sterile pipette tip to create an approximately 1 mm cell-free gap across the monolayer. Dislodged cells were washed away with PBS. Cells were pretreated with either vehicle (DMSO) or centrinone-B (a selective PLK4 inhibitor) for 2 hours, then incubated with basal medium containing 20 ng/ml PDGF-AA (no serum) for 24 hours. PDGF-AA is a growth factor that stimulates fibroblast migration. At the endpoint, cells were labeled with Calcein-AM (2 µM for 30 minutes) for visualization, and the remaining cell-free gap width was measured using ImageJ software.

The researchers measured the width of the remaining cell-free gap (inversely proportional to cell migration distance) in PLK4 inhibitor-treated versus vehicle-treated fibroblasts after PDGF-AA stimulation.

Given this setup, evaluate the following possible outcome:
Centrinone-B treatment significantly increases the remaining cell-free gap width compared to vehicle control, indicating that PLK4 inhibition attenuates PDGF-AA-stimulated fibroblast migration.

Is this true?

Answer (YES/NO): YES